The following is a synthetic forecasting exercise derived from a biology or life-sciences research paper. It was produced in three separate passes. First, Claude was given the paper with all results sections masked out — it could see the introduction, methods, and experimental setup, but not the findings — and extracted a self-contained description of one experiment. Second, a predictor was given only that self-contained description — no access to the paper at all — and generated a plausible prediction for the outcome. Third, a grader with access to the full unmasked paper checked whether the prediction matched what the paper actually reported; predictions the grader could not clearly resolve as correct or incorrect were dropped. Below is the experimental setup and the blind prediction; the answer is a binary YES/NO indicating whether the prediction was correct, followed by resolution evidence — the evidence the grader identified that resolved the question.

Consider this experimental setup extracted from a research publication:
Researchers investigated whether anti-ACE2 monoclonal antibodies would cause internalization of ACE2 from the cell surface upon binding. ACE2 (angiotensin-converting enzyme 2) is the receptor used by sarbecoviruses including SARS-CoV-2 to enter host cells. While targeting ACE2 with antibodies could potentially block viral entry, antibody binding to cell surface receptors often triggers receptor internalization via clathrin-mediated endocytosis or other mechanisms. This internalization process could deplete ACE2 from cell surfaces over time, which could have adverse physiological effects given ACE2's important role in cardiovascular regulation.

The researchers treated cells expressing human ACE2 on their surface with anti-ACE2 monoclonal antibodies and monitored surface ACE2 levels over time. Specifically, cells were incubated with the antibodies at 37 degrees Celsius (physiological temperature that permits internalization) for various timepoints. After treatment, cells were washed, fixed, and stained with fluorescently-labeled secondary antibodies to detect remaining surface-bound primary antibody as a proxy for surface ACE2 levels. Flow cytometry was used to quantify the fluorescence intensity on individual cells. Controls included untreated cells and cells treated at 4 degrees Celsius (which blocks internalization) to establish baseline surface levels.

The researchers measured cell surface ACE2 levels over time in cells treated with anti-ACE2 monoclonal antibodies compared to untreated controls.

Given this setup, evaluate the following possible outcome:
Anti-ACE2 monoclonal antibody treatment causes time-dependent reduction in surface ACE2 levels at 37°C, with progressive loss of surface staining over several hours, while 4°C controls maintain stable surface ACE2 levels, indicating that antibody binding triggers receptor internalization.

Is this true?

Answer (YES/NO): NO